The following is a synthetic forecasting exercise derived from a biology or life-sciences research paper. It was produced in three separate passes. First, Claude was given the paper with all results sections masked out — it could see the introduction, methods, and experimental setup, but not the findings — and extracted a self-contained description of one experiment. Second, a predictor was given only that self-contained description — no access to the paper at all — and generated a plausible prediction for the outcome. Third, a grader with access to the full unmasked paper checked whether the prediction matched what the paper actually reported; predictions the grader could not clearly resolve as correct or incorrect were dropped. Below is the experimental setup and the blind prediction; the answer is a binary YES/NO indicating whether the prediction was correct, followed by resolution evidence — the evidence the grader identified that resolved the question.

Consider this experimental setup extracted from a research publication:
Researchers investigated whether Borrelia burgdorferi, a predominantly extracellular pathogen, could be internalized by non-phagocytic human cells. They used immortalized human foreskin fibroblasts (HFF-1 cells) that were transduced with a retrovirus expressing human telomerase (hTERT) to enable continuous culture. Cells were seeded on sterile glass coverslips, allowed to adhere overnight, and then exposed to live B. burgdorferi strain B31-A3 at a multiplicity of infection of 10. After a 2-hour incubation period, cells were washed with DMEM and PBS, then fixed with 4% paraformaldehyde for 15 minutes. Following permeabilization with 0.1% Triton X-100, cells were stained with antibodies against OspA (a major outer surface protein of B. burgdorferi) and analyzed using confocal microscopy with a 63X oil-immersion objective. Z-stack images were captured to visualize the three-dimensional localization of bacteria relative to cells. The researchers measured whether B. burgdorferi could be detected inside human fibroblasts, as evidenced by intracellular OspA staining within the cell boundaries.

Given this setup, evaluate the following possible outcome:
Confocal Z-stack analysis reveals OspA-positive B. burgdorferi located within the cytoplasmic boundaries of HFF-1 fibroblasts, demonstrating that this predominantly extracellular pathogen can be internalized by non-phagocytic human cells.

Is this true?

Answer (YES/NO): YES